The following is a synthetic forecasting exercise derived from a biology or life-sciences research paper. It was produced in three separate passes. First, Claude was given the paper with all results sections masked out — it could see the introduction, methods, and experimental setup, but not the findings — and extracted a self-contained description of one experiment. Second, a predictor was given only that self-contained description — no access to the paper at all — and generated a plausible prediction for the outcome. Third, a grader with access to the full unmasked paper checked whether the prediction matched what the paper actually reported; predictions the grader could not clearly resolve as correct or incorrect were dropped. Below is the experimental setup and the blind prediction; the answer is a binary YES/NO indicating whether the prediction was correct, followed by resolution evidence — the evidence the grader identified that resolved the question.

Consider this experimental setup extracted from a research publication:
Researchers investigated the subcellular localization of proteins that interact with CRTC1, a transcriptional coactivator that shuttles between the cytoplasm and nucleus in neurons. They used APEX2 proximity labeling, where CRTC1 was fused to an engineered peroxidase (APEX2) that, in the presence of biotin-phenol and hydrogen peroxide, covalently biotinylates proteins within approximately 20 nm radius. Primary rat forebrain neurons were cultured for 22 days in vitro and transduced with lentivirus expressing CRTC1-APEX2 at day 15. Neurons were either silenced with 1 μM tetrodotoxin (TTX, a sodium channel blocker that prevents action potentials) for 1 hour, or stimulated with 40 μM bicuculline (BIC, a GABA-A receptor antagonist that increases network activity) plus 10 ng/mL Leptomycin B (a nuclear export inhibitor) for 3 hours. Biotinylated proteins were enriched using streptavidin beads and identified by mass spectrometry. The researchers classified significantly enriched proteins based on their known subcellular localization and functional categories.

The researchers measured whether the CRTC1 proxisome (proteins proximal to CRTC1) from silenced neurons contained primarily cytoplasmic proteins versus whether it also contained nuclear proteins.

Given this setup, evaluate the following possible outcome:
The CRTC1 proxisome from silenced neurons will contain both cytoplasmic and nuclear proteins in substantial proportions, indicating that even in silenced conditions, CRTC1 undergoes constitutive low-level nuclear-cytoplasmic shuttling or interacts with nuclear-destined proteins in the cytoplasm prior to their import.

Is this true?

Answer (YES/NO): NO